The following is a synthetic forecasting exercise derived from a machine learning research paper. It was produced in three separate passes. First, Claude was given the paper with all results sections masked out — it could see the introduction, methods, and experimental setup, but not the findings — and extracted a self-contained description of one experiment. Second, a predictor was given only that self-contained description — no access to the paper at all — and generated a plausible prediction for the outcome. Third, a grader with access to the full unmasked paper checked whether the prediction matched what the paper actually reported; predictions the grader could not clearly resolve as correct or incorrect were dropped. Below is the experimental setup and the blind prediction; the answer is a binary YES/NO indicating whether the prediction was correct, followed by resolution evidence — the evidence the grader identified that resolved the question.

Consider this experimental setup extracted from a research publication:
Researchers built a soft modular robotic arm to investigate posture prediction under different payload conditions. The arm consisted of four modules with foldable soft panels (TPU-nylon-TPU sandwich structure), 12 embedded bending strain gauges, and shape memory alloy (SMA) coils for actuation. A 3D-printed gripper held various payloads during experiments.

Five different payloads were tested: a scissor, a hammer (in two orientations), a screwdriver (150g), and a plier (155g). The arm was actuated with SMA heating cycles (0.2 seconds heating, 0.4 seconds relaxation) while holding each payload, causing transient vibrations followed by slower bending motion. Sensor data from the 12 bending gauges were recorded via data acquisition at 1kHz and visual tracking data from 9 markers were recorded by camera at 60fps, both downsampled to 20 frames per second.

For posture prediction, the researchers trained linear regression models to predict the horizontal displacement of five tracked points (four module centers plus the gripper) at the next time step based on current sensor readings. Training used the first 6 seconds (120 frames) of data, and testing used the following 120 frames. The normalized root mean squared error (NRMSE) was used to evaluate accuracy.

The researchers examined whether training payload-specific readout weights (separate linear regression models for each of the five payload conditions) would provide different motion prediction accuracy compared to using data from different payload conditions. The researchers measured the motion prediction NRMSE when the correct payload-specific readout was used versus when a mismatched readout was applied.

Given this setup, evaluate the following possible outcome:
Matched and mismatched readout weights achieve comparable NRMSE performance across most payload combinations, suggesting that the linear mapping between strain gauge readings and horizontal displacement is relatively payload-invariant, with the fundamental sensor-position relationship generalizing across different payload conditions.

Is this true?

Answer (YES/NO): NO